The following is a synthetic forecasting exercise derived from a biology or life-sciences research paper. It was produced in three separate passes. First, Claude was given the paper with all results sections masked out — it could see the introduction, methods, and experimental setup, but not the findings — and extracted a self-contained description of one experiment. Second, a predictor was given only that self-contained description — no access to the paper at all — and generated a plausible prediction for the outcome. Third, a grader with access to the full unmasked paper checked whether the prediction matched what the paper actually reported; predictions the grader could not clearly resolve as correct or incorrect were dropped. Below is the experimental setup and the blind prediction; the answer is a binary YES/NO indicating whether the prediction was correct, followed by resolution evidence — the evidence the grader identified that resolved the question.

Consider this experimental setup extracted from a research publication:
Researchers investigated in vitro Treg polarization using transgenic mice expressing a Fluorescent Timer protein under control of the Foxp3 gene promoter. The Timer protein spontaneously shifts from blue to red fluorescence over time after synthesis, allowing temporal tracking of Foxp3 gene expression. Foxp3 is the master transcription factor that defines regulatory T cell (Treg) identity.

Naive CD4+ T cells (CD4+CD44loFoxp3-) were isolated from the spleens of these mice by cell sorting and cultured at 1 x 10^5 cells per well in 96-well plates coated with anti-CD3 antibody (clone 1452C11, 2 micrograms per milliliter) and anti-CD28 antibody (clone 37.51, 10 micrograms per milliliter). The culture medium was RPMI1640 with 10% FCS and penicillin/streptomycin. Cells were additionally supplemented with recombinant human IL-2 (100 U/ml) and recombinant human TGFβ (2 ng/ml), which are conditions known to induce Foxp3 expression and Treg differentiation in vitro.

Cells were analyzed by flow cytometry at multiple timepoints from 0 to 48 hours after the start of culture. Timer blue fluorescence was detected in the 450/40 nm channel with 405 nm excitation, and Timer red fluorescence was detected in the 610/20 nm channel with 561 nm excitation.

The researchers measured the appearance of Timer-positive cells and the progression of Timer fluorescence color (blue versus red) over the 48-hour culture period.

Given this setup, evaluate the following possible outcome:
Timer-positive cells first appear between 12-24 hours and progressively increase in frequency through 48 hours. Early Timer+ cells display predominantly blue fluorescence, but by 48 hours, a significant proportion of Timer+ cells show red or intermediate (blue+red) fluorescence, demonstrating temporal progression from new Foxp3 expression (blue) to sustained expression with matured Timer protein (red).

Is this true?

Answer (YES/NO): YES